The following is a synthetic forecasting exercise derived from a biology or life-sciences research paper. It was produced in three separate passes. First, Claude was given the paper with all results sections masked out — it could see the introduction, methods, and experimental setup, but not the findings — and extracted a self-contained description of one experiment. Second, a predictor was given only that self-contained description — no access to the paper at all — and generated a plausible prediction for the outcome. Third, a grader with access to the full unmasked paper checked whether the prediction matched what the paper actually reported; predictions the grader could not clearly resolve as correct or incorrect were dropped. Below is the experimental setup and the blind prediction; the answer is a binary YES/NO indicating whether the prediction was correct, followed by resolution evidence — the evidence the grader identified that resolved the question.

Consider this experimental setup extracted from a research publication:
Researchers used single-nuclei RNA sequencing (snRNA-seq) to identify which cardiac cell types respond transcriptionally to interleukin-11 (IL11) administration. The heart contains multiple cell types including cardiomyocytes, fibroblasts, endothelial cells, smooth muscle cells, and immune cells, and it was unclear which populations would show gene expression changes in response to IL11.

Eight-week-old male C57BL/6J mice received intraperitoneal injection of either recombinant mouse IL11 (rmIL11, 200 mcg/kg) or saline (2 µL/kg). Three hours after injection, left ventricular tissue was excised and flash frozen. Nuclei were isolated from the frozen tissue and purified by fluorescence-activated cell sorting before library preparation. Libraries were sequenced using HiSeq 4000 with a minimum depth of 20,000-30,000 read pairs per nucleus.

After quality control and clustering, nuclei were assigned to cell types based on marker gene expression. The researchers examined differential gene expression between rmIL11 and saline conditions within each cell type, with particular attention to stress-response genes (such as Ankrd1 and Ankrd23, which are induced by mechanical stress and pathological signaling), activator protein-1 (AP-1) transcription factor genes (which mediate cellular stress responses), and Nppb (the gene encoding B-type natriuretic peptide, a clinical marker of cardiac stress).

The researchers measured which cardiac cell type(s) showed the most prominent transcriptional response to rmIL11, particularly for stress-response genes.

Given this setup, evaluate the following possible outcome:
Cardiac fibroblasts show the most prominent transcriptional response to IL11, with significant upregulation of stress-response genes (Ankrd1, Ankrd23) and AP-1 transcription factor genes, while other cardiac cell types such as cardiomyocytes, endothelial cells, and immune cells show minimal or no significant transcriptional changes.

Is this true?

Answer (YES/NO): NO